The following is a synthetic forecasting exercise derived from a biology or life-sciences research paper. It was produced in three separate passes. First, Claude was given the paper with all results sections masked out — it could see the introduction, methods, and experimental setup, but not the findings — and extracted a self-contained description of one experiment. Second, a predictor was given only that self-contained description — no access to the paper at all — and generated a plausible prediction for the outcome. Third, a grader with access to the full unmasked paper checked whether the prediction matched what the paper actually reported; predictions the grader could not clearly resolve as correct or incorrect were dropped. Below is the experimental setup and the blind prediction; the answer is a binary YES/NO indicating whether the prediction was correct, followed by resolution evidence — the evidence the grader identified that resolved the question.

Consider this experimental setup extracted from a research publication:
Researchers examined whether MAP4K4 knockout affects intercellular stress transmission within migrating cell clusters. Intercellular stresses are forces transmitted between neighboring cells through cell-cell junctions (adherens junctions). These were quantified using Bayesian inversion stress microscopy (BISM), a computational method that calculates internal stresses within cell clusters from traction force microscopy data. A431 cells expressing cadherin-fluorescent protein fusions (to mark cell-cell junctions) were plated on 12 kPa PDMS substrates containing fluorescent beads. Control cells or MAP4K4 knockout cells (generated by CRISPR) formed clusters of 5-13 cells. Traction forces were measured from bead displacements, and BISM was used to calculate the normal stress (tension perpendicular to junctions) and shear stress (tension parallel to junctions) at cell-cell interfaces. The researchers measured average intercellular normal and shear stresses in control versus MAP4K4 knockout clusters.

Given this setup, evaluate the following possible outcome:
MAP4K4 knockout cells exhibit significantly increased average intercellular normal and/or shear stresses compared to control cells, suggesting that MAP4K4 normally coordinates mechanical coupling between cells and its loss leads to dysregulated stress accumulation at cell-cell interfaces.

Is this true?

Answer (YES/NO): YES